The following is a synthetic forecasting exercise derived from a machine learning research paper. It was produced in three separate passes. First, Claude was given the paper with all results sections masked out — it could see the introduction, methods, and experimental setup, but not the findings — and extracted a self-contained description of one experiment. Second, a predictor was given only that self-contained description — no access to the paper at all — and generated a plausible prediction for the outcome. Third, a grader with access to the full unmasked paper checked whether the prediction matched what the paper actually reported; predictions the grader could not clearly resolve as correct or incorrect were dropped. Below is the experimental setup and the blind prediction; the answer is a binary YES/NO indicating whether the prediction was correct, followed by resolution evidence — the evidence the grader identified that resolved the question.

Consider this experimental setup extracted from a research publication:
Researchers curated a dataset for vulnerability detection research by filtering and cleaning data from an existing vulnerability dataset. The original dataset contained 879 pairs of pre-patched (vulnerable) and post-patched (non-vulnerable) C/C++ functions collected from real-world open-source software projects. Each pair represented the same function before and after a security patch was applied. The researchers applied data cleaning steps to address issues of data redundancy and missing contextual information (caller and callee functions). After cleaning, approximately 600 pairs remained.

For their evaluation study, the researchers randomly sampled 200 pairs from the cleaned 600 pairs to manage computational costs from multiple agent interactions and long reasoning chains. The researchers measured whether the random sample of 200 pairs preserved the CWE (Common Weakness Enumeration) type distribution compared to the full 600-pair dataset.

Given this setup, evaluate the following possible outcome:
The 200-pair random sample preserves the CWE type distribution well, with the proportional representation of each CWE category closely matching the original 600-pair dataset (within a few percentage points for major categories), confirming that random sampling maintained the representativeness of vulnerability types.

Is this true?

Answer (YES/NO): YES